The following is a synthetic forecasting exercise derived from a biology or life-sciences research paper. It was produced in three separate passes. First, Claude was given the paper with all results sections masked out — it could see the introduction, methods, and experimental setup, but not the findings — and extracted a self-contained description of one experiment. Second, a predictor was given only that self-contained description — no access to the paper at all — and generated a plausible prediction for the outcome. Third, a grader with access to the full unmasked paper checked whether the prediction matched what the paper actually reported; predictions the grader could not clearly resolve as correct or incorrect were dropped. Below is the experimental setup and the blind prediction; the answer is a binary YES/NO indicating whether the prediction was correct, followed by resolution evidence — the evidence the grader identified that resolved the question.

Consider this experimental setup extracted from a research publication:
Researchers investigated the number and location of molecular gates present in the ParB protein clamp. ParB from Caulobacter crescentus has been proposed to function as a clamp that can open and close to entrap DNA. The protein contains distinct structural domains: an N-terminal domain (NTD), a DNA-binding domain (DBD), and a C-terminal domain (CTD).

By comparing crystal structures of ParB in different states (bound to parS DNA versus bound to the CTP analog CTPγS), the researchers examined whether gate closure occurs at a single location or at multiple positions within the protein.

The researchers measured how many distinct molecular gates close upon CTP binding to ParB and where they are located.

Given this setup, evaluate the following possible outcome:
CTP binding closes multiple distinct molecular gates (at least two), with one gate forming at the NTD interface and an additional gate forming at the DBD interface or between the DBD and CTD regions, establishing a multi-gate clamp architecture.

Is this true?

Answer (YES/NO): YES